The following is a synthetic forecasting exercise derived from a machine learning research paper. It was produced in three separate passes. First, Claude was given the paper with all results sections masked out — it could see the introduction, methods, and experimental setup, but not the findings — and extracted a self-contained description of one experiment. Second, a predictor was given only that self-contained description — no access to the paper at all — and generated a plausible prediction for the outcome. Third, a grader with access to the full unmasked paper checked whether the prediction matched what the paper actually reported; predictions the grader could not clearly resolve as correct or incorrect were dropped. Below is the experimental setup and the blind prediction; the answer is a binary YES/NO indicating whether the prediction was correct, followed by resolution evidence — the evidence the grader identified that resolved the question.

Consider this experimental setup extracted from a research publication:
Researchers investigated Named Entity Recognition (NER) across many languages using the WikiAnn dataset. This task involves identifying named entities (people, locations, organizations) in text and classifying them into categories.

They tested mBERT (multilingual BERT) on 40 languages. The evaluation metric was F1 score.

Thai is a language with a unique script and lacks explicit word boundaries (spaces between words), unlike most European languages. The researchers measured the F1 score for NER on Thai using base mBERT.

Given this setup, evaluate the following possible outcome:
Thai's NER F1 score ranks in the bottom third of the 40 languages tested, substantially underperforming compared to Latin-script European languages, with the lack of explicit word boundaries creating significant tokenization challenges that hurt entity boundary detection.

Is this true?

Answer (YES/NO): YES